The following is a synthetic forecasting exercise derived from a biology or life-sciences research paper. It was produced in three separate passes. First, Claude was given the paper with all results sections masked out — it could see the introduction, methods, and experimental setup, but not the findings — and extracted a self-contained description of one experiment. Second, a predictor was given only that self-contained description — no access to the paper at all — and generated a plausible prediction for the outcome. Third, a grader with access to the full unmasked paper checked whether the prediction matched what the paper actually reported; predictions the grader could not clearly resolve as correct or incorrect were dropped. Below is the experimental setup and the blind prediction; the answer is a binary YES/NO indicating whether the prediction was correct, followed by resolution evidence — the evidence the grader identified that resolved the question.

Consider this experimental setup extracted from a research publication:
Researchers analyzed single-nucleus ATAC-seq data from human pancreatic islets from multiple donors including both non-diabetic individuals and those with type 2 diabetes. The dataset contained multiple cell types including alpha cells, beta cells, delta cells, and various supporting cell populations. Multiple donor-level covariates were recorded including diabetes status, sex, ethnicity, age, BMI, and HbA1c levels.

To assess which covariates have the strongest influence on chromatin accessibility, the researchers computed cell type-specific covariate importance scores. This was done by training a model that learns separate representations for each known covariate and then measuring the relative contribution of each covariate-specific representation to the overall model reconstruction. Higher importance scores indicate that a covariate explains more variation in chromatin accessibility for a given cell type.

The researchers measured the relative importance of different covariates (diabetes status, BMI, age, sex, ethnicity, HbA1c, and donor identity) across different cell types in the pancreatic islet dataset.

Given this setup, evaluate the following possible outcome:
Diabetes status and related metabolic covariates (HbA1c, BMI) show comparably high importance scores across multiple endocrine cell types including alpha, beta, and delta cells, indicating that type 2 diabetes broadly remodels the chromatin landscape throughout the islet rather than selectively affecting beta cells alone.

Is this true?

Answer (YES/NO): NO